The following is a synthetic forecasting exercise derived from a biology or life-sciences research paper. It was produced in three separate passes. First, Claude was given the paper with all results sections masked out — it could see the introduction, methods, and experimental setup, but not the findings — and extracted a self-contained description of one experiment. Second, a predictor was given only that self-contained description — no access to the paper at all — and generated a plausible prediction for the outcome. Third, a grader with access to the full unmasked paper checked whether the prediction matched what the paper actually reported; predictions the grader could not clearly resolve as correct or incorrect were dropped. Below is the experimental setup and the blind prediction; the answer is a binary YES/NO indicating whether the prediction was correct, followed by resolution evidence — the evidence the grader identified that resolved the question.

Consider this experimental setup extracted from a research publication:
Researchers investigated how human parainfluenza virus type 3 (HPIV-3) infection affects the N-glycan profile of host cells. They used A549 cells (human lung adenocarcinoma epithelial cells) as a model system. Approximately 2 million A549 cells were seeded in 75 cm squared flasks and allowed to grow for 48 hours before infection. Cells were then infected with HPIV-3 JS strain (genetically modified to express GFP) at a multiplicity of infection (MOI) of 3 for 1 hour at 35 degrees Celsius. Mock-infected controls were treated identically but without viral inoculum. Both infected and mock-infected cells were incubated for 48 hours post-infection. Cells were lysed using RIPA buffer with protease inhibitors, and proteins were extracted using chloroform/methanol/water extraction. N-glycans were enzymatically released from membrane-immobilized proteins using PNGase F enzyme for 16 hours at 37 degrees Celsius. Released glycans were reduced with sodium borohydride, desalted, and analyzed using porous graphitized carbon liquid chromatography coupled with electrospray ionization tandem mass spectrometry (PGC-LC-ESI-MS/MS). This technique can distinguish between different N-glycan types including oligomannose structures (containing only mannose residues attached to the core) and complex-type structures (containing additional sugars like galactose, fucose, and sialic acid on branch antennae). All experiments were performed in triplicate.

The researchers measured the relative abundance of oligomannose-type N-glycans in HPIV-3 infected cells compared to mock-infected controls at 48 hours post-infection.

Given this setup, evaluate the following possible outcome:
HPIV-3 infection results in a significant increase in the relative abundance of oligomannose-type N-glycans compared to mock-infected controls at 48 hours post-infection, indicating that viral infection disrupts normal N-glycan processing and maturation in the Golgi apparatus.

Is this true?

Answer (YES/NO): YES